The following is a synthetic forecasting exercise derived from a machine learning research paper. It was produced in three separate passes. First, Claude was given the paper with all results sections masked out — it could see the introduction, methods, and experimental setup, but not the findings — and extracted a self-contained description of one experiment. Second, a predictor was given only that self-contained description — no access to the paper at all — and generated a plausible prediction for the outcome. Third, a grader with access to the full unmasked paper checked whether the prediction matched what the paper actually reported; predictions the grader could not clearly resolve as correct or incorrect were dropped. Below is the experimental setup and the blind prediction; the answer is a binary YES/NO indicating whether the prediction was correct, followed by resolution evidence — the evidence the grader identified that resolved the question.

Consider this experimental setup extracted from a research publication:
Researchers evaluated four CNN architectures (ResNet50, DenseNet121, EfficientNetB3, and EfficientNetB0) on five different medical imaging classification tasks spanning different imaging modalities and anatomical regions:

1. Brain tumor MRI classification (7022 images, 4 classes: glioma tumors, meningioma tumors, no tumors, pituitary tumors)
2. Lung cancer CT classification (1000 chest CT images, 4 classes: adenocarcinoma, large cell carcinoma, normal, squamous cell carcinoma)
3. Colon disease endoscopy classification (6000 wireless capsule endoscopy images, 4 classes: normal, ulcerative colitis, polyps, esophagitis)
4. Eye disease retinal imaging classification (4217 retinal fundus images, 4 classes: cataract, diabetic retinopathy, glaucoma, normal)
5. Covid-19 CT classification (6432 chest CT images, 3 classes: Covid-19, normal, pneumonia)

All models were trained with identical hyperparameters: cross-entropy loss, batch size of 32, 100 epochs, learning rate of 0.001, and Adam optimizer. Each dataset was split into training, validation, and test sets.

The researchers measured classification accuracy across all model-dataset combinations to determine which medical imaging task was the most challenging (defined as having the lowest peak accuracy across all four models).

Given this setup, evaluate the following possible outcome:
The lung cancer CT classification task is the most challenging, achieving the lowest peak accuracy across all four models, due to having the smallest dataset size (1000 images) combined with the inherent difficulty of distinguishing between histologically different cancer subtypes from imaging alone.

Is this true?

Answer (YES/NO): YES